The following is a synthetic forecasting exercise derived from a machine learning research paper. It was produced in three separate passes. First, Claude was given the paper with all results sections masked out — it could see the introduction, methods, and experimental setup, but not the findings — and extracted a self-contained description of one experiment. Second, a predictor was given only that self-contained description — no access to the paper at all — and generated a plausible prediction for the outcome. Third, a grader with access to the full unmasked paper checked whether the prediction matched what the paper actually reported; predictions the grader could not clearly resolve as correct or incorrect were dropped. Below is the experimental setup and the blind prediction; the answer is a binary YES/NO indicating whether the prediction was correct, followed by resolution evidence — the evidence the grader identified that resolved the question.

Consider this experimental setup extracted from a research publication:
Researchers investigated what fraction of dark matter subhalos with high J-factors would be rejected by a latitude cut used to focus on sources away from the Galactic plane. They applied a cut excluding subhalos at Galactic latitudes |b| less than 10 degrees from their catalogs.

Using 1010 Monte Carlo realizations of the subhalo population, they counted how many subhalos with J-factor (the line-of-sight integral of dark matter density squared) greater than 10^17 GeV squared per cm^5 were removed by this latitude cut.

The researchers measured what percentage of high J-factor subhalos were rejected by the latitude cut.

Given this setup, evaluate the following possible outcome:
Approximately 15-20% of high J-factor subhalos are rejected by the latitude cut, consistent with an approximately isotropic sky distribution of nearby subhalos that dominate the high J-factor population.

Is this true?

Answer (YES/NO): YES